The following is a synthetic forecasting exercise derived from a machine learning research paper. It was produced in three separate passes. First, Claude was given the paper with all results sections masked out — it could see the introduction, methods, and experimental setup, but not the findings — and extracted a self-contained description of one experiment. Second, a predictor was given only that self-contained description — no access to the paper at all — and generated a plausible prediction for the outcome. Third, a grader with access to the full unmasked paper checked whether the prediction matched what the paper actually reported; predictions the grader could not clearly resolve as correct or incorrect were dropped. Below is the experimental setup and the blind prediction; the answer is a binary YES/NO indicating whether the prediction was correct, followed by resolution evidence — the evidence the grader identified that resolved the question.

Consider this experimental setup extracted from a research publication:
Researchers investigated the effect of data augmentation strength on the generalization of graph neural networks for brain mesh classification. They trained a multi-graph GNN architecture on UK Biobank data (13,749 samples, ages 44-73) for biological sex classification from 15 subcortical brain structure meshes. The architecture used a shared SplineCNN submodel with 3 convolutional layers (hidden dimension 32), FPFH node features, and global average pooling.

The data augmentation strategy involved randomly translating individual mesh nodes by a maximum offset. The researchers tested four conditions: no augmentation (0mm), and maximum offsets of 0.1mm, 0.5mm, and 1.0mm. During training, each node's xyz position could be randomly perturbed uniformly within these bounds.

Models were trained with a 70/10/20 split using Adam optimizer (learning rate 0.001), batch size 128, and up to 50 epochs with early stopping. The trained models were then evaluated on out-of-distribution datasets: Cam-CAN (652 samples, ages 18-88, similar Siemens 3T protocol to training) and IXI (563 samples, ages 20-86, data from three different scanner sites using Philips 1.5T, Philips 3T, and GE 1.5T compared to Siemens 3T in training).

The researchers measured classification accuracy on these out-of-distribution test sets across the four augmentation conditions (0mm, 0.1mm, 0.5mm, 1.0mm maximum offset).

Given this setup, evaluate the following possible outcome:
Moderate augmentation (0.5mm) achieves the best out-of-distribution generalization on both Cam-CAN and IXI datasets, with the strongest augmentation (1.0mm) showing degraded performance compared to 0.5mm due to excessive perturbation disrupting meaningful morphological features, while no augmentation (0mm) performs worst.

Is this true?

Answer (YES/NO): NO